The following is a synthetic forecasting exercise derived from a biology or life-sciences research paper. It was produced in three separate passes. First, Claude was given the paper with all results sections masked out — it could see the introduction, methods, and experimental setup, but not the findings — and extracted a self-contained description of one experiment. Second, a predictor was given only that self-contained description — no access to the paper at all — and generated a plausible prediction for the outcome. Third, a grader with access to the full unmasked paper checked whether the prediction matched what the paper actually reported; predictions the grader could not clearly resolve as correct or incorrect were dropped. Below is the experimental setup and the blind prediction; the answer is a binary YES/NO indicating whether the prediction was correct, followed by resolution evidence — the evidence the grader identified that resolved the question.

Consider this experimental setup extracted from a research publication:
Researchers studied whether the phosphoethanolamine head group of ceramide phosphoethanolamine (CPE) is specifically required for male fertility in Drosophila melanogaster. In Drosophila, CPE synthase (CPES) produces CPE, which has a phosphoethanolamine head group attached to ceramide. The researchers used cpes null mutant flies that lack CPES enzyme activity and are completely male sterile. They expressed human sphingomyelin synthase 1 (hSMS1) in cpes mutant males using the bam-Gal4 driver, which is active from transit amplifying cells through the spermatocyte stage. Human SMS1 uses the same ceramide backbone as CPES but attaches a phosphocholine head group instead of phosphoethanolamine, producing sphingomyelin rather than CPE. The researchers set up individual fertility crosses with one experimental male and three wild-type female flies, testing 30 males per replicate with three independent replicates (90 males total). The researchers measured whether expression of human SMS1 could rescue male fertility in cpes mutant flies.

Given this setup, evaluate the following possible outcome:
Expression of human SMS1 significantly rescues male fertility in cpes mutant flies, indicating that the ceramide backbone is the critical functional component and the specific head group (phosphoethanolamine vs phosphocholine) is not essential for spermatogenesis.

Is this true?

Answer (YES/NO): NO